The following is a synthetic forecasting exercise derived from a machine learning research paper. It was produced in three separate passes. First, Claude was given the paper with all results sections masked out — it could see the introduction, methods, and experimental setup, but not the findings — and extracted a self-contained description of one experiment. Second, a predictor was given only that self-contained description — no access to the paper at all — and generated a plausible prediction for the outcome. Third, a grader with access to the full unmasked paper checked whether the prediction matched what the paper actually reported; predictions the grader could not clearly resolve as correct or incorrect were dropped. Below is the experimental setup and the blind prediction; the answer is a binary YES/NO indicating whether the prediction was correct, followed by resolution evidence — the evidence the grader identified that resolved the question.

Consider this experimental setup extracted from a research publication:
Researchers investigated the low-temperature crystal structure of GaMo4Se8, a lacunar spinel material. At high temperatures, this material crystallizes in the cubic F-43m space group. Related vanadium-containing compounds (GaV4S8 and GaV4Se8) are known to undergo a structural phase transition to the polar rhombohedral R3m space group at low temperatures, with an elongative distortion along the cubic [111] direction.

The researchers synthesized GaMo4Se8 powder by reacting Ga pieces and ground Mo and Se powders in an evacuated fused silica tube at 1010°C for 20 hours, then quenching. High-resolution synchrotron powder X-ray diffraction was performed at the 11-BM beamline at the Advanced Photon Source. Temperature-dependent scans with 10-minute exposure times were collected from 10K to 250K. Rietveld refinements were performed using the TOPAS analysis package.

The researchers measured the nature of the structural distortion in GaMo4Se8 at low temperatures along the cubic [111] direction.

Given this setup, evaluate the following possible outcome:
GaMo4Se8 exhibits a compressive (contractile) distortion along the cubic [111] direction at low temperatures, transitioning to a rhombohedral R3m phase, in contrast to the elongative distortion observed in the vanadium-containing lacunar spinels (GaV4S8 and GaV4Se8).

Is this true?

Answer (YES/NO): YES